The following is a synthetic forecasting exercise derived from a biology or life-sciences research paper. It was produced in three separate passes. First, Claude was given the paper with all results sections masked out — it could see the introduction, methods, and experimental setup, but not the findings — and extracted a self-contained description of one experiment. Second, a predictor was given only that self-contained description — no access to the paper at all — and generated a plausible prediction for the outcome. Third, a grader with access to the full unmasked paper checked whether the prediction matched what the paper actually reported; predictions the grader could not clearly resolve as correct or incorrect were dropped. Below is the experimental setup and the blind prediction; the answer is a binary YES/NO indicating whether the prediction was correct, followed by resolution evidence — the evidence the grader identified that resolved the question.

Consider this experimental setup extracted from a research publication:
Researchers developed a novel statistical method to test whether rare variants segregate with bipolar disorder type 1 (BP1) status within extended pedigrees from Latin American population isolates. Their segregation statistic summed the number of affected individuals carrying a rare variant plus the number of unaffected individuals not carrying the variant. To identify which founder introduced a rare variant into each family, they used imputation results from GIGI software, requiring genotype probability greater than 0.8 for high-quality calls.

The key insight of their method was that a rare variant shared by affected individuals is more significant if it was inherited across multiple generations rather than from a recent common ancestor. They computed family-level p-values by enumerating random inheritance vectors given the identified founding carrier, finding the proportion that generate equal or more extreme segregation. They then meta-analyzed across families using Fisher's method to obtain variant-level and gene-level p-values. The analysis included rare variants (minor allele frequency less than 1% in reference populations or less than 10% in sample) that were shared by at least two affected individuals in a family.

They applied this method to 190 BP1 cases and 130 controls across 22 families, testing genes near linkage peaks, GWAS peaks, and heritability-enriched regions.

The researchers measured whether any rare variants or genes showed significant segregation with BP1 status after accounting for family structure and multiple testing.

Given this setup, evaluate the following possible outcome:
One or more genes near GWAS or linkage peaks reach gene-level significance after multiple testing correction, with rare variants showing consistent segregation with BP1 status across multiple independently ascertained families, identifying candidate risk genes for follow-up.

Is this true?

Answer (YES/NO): NO